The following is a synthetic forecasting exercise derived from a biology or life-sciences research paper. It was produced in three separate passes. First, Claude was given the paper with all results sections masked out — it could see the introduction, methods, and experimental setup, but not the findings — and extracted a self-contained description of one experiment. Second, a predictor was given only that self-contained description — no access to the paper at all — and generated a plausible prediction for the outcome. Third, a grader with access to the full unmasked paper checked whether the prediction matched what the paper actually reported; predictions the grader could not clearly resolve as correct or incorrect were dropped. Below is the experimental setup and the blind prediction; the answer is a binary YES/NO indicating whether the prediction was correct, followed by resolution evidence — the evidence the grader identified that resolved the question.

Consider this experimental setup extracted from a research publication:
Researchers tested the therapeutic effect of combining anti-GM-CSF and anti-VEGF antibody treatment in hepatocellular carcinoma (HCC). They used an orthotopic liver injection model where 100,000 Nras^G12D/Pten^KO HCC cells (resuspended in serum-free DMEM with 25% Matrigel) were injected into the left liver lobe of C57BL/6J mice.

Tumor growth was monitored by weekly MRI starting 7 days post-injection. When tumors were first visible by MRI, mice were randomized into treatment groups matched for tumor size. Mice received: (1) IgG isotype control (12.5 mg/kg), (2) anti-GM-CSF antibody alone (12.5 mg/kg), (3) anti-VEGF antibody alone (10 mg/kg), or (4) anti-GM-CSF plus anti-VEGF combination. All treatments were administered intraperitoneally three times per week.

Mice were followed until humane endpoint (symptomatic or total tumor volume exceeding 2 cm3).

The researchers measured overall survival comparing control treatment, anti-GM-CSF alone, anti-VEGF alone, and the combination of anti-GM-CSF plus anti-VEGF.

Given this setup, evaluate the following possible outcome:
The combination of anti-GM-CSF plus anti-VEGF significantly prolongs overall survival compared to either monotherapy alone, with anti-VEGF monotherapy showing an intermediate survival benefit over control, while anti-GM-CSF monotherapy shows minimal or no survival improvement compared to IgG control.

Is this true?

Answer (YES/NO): NO